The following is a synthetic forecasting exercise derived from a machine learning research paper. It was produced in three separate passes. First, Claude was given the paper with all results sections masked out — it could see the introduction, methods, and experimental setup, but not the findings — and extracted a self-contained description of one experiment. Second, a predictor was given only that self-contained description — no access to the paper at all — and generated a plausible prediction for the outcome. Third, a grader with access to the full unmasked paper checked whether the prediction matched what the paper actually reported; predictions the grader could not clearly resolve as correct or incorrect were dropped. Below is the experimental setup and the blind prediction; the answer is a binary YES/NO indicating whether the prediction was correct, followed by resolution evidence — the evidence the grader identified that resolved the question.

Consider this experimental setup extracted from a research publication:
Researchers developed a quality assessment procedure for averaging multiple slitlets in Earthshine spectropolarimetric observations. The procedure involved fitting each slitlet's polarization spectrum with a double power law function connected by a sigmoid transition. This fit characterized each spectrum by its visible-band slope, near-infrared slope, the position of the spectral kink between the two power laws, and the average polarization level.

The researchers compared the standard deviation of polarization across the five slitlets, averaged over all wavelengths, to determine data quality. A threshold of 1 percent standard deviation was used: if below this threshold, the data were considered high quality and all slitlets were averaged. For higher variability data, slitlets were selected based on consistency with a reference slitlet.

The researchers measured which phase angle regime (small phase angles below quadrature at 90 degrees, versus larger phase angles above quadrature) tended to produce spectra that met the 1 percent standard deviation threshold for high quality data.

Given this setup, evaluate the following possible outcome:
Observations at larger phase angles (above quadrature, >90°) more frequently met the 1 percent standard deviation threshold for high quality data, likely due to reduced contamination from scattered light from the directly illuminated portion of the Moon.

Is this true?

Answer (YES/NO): NO